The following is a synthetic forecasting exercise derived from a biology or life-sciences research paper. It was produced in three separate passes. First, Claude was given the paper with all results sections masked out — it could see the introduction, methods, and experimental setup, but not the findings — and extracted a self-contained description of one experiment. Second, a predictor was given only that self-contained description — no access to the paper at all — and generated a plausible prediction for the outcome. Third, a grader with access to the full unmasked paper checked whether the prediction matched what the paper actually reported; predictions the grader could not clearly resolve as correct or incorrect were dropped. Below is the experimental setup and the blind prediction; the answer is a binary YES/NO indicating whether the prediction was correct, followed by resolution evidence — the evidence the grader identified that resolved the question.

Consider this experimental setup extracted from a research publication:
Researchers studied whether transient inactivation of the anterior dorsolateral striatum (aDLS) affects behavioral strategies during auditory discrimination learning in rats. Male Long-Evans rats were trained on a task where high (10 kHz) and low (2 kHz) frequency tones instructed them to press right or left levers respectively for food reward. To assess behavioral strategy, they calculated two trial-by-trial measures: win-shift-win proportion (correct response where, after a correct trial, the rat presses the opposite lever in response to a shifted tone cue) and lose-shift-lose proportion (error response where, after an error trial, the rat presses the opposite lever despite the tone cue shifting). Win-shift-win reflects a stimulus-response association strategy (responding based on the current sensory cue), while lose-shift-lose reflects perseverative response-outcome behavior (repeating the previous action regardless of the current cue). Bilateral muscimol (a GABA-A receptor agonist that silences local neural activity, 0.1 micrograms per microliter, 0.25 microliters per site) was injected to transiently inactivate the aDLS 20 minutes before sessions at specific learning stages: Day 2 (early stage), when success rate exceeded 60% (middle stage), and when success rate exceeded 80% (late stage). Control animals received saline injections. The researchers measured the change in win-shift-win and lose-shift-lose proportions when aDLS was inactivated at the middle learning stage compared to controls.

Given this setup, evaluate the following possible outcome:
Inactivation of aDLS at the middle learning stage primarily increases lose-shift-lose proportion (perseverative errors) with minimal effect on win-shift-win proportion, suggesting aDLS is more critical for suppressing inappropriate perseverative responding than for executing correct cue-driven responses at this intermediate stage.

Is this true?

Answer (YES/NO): YES